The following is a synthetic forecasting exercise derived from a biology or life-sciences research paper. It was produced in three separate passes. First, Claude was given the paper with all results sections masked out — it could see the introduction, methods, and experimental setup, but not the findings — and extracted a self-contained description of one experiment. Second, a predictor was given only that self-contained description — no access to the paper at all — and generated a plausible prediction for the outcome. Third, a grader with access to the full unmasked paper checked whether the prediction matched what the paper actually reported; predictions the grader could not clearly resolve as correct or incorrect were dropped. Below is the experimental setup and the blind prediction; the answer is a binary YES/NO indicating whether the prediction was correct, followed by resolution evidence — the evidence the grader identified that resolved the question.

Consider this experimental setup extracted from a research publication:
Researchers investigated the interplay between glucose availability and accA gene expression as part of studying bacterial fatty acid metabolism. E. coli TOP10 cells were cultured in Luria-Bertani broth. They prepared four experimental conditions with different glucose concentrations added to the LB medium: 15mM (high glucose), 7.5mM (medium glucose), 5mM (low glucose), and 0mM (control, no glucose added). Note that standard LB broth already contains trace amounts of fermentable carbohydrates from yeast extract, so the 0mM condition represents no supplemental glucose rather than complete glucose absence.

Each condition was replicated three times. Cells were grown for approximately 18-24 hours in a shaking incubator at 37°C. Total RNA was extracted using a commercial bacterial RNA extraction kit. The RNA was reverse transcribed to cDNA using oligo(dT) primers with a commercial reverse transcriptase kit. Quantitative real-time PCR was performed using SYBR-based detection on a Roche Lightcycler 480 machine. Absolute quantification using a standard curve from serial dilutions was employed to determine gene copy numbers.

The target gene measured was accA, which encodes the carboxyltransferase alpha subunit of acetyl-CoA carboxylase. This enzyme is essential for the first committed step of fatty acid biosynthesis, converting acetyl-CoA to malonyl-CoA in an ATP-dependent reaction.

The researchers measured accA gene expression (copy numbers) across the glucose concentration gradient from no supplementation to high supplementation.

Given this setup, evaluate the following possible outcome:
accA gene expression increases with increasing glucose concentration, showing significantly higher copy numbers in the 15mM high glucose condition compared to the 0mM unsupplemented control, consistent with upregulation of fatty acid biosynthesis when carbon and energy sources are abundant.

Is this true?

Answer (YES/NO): YES